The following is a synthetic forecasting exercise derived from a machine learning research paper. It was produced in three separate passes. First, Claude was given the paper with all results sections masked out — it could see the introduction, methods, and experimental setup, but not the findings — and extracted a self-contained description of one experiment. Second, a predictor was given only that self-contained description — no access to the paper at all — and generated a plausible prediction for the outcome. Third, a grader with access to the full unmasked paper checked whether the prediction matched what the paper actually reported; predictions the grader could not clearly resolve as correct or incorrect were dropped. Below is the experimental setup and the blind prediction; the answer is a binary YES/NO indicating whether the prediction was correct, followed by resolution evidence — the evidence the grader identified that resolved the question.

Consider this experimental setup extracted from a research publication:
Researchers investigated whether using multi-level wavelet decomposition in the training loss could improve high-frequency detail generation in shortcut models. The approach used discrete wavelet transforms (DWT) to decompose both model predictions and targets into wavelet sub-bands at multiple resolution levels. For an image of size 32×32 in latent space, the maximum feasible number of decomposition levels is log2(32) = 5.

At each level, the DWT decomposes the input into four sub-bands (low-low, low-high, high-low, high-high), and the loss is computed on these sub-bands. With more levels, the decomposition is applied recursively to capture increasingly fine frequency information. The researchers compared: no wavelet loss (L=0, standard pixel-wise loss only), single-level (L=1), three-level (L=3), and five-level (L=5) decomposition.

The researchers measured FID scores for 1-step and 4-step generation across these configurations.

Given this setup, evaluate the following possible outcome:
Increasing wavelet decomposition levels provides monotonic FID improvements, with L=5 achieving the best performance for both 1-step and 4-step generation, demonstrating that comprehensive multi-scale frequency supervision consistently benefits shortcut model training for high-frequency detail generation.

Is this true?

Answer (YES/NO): YES